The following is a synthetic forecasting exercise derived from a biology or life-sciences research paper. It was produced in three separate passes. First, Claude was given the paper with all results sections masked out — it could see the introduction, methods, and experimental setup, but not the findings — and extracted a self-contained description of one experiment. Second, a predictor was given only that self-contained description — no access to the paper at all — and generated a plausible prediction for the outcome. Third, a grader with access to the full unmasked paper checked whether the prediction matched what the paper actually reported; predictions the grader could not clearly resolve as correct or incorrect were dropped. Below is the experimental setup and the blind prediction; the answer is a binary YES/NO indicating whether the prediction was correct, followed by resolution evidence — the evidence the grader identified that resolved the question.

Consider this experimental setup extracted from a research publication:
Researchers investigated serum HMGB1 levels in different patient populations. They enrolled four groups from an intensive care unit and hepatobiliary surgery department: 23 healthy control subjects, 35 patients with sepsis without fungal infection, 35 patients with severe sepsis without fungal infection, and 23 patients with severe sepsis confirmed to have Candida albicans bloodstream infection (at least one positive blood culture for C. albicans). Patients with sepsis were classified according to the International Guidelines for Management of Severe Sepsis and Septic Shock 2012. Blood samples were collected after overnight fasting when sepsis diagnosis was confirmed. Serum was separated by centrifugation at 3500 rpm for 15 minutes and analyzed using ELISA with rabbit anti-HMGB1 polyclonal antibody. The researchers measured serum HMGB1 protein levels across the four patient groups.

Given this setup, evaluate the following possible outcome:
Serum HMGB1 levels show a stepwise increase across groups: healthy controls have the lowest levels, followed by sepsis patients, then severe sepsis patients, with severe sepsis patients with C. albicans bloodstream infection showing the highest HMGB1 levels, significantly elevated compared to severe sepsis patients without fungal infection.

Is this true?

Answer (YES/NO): YES